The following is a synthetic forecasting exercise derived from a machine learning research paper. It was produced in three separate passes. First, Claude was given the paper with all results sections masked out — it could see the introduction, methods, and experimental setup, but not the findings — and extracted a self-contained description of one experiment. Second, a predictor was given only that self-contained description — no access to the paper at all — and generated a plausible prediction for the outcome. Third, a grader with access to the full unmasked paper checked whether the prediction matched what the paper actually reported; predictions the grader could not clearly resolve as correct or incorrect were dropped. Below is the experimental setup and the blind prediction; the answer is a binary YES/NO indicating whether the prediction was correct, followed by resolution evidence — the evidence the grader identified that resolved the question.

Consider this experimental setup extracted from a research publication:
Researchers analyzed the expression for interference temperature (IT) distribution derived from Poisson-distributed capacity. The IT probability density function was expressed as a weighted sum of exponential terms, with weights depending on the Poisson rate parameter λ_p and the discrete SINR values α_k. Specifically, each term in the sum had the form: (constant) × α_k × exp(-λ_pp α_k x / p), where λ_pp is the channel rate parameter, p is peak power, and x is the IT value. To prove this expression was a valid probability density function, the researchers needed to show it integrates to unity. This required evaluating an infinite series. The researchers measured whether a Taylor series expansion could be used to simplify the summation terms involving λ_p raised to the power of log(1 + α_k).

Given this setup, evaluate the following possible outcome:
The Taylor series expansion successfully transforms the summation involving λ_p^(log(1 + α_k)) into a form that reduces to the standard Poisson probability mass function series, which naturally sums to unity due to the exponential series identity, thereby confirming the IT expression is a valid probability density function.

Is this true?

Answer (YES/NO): YES